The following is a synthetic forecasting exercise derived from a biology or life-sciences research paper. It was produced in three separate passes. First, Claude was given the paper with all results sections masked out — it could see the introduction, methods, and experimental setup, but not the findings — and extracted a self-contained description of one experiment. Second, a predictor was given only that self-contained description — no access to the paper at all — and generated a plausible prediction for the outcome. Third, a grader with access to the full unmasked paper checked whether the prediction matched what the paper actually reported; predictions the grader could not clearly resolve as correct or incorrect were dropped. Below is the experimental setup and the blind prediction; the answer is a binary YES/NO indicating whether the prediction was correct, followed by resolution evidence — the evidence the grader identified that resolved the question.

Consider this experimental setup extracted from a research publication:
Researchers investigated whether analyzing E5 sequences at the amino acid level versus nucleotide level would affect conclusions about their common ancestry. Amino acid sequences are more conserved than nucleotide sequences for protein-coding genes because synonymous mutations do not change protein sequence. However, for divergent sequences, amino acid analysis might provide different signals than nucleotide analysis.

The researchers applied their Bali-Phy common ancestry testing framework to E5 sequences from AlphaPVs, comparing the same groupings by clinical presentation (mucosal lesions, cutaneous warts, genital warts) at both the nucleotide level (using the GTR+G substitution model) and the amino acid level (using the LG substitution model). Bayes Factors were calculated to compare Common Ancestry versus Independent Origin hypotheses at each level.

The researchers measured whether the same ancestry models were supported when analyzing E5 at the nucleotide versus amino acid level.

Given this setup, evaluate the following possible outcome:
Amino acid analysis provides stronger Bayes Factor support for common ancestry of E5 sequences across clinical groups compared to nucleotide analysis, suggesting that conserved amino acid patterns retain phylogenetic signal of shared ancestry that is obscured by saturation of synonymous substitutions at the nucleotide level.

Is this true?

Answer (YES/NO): NO